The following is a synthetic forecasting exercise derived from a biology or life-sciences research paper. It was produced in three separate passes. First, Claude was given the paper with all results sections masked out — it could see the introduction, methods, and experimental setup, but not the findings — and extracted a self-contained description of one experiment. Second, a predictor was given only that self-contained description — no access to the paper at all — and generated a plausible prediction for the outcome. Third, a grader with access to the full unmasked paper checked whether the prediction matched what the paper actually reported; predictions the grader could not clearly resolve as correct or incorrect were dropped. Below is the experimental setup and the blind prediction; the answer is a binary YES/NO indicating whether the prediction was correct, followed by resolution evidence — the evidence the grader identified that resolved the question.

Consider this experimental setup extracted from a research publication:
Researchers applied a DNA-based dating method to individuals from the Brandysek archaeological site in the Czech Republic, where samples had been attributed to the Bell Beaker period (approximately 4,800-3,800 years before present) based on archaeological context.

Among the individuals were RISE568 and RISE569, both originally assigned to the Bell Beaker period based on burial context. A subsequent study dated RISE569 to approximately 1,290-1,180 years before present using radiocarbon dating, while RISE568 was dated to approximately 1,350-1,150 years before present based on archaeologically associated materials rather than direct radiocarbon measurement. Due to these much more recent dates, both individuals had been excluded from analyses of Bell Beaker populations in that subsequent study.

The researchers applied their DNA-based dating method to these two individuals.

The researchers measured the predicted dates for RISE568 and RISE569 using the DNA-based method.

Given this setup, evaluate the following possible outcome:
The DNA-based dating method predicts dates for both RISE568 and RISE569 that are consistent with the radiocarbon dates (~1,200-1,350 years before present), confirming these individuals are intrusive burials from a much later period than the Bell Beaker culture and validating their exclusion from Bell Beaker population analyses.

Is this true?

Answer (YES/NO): NO